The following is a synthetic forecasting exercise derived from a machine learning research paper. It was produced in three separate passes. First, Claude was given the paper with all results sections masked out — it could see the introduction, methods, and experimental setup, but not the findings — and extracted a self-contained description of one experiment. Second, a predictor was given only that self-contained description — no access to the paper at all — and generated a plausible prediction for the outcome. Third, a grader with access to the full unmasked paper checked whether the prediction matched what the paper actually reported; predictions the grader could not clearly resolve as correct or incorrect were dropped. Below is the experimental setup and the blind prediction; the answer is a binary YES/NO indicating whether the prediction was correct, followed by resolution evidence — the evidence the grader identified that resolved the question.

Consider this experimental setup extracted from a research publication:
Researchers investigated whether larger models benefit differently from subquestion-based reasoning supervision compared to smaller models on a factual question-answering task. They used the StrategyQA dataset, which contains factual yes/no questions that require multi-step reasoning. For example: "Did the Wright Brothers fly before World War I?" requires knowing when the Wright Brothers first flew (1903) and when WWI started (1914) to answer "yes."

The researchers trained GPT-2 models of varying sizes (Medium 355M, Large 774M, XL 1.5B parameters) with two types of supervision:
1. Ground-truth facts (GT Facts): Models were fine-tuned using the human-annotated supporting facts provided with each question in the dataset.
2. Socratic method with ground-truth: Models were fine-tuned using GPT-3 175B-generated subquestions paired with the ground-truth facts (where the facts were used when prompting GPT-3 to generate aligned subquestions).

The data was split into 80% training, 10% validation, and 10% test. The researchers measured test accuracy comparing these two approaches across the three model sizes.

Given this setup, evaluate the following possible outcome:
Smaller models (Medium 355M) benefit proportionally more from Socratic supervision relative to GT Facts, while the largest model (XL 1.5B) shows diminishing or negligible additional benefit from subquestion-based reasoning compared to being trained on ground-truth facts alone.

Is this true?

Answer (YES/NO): YES